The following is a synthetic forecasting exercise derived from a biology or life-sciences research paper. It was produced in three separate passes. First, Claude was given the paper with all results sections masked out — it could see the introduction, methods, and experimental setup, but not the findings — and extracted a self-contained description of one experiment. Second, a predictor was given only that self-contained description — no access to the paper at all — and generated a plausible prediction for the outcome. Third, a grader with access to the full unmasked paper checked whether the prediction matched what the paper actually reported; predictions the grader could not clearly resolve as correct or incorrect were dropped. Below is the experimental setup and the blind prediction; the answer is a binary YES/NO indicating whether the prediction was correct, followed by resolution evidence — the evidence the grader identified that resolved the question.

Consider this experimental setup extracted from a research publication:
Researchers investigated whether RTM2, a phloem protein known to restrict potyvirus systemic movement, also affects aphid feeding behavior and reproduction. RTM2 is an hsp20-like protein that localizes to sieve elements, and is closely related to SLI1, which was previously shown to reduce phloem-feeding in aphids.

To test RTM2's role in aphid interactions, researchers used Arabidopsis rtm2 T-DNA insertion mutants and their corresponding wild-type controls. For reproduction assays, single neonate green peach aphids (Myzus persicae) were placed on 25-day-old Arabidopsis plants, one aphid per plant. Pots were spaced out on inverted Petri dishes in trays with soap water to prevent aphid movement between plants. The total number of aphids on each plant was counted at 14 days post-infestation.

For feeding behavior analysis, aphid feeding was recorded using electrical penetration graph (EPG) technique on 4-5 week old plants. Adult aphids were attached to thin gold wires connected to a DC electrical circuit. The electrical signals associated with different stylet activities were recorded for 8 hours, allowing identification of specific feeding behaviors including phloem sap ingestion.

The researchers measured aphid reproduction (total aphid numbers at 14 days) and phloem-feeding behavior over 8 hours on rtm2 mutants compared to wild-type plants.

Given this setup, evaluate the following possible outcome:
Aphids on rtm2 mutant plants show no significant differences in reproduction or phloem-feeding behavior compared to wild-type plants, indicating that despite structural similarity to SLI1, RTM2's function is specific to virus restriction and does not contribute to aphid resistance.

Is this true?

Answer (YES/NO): YES